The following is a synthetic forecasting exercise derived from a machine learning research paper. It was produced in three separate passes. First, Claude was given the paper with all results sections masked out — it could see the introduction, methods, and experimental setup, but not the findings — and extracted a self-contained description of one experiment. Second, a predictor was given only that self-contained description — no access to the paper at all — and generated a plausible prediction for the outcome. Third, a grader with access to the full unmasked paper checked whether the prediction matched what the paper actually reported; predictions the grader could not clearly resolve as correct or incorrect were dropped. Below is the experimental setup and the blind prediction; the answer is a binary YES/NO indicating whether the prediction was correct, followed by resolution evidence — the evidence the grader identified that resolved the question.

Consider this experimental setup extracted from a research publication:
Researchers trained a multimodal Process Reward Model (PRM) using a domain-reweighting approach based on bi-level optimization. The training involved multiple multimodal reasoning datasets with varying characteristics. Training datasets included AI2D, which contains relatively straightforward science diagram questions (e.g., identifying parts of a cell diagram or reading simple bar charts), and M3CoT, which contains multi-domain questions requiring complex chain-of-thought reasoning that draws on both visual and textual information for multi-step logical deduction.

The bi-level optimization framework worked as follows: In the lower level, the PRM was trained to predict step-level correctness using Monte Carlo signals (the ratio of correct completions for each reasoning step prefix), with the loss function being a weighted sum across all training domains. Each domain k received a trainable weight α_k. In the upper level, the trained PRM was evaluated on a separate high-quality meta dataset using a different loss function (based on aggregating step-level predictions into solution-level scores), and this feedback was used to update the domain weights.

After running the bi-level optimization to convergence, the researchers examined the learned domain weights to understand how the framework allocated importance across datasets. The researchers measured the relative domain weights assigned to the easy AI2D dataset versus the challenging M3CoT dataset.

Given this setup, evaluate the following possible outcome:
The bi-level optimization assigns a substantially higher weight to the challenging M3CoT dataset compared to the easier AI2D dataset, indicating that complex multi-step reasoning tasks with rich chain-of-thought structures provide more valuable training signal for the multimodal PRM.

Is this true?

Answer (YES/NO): YES